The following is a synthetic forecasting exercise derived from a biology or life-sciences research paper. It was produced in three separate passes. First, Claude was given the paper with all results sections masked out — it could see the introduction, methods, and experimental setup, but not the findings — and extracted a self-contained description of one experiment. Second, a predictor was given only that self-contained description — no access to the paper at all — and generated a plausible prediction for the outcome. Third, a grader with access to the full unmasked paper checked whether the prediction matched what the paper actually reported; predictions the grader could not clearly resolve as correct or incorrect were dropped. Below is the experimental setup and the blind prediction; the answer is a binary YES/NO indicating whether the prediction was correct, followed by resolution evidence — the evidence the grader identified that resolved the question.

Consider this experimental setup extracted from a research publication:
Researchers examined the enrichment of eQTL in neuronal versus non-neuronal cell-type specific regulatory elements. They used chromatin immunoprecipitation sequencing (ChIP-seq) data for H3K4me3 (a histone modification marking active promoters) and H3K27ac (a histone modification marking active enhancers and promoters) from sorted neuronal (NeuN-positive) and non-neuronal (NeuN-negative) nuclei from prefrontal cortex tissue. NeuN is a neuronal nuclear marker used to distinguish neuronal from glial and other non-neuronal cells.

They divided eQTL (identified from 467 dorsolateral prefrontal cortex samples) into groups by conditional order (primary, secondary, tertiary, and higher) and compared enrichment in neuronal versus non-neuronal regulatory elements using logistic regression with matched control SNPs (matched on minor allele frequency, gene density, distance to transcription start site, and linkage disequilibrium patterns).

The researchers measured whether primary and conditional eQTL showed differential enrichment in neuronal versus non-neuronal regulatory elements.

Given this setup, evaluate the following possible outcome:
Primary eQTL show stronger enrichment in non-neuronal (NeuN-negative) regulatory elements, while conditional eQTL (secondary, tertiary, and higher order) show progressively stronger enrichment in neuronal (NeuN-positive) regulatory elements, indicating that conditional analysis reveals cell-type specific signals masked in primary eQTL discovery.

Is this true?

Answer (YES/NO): NO